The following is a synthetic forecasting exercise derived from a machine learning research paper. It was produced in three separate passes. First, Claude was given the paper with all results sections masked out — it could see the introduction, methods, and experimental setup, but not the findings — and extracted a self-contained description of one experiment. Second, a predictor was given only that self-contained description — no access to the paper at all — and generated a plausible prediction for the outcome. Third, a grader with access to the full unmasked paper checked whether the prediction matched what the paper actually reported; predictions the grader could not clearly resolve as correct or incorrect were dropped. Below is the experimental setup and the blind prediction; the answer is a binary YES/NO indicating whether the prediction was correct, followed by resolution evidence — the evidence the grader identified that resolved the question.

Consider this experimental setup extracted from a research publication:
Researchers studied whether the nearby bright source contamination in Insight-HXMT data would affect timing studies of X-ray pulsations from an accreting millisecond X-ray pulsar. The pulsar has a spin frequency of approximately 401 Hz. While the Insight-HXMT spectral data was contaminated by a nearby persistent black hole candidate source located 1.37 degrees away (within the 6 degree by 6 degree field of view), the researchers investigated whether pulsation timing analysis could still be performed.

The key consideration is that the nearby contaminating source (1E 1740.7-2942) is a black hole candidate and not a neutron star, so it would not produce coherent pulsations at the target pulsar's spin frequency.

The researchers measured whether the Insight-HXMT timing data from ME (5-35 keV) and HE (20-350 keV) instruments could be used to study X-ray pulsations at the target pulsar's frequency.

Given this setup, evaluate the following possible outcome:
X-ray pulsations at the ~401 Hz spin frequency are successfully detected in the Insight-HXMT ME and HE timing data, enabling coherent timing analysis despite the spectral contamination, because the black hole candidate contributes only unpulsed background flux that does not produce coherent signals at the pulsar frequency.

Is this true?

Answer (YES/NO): YES